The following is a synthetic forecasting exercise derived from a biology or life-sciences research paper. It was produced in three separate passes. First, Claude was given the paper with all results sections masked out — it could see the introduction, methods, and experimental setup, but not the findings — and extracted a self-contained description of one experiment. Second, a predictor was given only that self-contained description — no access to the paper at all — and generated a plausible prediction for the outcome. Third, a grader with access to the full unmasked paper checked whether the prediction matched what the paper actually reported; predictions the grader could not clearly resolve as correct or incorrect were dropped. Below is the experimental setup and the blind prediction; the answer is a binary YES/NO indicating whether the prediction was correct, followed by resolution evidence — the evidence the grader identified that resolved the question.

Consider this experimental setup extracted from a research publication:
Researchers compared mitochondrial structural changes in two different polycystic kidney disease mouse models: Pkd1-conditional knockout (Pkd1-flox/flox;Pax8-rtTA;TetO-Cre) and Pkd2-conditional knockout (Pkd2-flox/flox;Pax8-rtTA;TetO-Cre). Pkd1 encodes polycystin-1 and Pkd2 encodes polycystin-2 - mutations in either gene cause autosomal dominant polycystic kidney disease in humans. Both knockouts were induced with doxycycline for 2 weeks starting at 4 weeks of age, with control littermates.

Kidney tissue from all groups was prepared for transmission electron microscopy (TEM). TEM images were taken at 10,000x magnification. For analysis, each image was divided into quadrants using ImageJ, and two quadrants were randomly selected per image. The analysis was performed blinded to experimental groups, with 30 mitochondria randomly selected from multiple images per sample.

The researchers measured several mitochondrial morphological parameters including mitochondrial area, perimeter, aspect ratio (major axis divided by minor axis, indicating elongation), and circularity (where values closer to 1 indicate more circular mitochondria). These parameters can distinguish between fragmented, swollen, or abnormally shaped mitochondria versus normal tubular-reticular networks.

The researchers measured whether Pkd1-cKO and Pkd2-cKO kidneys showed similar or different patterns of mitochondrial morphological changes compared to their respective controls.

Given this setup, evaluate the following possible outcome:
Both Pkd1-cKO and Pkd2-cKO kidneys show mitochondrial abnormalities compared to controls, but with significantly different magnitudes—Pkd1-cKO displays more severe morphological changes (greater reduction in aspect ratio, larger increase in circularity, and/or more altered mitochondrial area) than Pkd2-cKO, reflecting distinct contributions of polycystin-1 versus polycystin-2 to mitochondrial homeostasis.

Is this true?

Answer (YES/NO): NO